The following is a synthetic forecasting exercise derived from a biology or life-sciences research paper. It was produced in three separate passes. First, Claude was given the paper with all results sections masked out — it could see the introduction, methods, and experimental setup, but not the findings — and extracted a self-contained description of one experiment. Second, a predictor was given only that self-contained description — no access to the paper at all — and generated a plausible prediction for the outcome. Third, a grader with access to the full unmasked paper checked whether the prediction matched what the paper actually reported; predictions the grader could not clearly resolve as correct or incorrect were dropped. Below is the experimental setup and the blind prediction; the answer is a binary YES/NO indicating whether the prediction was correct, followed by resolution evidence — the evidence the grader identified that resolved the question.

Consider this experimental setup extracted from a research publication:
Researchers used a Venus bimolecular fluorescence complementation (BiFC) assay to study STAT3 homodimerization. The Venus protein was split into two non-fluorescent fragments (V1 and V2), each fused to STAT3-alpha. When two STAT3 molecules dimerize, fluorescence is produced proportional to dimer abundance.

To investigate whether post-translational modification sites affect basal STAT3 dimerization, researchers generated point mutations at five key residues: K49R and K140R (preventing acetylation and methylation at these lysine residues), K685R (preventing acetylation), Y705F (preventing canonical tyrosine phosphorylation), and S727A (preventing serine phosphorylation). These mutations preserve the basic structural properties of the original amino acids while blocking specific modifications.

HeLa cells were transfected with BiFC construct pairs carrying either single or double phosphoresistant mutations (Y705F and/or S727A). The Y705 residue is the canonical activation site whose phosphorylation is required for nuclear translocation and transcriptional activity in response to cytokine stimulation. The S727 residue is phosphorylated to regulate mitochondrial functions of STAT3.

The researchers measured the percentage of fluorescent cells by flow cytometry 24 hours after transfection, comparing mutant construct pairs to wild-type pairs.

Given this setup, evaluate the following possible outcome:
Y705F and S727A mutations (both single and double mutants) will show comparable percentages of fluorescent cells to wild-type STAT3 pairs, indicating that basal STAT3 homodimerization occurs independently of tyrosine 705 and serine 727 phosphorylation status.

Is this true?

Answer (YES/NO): YES